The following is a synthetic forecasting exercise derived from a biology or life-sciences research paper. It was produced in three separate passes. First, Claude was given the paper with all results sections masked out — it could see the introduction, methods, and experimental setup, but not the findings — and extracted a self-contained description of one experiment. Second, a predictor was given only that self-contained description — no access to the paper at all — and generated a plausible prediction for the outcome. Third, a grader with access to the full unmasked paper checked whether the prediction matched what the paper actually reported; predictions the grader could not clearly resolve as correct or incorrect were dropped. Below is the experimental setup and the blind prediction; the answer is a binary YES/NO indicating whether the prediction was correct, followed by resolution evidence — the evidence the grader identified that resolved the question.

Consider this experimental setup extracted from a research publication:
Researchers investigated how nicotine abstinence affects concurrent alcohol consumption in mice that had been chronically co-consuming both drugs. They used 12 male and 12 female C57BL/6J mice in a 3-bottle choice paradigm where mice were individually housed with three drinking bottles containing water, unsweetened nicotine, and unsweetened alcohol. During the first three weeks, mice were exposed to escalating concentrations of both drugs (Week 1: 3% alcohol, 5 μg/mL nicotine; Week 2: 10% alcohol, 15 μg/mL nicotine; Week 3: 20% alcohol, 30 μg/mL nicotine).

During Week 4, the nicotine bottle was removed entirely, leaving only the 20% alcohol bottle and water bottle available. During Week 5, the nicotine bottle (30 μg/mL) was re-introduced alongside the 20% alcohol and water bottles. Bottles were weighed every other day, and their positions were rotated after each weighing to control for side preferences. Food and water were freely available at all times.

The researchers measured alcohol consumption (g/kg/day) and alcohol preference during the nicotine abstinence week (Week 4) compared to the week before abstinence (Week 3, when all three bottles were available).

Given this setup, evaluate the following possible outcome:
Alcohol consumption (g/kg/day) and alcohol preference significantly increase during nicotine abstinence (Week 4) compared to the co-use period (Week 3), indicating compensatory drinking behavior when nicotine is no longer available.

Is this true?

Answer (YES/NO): NO